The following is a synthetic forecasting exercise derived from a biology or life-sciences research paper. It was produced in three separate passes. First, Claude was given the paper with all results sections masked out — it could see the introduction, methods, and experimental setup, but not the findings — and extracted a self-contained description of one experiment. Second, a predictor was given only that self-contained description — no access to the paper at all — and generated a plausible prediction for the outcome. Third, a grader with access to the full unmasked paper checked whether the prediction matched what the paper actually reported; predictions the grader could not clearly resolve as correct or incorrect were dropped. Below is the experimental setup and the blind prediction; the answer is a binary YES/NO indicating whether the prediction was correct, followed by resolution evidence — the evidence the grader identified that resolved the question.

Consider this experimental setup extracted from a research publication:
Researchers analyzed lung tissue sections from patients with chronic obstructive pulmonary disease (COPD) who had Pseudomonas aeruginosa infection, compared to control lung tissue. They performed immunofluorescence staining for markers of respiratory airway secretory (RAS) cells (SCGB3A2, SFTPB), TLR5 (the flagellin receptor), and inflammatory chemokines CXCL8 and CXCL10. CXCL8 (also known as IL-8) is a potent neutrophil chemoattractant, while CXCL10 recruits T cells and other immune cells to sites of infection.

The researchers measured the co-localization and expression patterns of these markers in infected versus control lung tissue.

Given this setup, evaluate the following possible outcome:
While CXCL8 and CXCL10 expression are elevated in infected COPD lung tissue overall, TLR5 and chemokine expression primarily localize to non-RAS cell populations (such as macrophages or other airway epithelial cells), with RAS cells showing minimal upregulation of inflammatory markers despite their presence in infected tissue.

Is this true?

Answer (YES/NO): NO